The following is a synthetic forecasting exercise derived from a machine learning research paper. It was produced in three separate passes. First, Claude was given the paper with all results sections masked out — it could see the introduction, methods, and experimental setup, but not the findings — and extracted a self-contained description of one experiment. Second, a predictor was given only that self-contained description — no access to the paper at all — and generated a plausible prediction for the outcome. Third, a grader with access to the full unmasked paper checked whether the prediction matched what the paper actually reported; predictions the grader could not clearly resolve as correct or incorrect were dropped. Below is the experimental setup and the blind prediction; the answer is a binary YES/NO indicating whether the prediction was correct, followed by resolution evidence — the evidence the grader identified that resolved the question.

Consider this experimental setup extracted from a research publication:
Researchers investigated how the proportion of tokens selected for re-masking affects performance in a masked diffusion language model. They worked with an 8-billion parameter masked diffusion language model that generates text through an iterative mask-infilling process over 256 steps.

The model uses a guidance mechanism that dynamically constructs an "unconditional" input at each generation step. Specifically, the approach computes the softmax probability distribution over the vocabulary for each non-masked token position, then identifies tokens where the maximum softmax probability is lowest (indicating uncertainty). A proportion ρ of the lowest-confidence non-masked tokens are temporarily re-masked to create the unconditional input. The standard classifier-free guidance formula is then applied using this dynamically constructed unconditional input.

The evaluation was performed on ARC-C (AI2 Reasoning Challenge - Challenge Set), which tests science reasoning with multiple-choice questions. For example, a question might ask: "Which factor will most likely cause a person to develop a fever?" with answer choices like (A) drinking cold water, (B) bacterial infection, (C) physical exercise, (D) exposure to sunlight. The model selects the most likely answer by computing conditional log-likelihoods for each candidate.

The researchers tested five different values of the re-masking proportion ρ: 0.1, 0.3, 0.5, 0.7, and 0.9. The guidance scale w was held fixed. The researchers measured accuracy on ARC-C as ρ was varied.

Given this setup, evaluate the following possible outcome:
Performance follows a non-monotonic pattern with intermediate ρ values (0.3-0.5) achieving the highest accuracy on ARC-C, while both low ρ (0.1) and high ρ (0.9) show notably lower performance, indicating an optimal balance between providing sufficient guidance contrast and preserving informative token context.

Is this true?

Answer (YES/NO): NO